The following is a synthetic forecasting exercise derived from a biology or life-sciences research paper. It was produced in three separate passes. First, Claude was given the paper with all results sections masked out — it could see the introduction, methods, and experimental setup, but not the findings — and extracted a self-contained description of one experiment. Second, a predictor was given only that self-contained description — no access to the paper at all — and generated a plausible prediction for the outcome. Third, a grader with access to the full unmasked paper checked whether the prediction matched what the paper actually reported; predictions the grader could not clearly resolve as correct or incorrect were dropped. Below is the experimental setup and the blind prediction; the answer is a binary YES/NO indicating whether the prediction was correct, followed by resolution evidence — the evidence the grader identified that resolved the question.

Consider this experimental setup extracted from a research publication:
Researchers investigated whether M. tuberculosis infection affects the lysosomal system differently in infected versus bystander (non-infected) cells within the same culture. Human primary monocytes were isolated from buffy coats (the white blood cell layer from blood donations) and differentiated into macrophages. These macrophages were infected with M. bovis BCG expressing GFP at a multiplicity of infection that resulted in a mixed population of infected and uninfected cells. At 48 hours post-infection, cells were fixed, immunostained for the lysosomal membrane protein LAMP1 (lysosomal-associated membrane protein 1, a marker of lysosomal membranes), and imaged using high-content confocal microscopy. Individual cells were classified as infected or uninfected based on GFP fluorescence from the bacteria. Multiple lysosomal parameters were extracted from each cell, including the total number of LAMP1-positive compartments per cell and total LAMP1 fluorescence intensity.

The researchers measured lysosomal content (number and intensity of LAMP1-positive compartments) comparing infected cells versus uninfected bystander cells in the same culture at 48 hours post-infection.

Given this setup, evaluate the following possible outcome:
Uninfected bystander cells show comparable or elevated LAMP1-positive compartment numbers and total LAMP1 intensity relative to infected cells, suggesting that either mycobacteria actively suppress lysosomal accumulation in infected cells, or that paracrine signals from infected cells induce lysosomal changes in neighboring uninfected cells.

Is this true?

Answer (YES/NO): NO